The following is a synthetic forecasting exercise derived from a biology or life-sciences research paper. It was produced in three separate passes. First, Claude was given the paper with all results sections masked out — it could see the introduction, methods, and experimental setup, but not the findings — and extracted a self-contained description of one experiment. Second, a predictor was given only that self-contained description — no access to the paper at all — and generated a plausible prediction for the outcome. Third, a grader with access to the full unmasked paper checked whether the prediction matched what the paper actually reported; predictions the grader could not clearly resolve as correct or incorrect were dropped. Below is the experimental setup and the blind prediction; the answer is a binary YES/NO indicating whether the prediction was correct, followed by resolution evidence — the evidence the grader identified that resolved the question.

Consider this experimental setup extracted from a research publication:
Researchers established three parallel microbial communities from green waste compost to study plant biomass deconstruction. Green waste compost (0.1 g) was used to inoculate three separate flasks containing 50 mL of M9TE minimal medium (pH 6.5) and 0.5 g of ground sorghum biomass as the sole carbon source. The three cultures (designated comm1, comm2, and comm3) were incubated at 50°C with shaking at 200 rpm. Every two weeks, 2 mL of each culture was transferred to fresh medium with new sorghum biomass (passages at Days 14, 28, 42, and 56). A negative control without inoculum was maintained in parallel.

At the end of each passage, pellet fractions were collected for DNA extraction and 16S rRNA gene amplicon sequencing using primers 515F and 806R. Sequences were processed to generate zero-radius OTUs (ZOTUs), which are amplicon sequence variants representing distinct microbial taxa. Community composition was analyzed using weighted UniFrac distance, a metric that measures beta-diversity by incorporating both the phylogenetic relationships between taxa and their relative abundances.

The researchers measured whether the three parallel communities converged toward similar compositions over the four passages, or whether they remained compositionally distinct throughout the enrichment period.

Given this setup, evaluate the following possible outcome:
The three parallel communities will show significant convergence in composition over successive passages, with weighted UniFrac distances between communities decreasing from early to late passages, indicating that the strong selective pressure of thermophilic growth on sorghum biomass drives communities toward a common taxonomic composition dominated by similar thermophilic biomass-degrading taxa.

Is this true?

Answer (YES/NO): NO